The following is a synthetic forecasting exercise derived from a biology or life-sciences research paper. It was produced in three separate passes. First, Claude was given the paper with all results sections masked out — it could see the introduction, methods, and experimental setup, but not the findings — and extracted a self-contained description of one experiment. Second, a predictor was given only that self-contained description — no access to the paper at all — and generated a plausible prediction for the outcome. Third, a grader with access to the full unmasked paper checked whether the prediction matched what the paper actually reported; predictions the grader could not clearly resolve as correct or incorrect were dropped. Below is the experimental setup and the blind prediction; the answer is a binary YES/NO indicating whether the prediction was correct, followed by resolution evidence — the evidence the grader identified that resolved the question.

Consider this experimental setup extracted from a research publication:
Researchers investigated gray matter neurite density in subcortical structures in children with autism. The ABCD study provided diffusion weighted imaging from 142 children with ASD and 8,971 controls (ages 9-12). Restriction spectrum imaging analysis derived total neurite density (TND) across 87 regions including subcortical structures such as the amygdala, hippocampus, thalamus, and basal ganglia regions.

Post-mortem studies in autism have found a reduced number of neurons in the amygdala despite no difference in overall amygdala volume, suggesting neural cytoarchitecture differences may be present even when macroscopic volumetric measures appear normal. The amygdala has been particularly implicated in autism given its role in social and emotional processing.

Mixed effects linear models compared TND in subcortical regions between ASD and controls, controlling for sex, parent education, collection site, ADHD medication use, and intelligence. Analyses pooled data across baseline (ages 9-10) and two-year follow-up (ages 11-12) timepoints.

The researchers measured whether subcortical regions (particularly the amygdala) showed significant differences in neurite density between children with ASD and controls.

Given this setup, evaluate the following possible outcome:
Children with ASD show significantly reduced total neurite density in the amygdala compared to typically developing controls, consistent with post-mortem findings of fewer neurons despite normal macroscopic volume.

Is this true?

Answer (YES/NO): NO